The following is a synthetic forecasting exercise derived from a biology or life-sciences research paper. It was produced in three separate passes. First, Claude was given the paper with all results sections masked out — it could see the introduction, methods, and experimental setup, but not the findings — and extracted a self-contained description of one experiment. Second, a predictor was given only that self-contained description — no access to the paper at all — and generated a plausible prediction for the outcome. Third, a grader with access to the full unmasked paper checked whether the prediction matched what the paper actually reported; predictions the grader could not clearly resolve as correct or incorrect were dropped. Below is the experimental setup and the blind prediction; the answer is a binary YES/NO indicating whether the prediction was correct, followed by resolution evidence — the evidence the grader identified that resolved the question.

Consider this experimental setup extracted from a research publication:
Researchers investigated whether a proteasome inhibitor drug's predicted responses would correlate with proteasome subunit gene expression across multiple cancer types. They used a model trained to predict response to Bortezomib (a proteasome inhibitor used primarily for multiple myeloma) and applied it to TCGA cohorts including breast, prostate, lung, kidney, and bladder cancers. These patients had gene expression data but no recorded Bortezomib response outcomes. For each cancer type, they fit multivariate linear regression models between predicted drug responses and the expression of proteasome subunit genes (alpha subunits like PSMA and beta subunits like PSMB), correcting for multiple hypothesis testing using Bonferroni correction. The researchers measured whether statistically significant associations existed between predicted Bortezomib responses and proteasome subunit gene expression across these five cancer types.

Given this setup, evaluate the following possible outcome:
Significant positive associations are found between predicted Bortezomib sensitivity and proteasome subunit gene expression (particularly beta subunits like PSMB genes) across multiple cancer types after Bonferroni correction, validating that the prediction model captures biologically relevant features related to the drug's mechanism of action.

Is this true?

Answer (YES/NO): NO